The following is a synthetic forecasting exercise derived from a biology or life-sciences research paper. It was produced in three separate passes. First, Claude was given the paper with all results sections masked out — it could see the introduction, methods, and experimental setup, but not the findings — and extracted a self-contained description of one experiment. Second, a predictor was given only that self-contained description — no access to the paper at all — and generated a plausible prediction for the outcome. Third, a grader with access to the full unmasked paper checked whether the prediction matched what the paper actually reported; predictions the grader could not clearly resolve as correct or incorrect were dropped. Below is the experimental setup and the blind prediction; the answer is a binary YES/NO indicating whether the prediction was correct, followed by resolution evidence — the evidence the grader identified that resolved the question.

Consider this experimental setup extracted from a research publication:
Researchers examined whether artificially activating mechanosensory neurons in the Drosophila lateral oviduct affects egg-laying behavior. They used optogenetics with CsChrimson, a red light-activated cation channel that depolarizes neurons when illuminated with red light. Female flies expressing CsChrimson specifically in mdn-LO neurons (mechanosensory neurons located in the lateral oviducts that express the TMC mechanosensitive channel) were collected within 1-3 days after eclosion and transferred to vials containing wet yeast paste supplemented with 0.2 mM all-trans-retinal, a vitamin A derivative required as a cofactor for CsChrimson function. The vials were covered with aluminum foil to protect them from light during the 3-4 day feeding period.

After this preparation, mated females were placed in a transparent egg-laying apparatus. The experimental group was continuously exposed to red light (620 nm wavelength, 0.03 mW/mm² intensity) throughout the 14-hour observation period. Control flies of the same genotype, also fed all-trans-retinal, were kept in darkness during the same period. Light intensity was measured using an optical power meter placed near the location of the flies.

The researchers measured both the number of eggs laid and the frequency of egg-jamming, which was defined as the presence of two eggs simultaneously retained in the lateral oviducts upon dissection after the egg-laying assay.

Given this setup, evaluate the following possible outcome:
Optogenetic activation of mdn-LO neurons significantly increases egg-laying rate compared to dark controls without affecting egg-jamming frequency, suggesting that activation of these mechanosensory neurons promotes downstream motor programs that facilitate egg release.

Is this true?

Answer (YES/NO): NO